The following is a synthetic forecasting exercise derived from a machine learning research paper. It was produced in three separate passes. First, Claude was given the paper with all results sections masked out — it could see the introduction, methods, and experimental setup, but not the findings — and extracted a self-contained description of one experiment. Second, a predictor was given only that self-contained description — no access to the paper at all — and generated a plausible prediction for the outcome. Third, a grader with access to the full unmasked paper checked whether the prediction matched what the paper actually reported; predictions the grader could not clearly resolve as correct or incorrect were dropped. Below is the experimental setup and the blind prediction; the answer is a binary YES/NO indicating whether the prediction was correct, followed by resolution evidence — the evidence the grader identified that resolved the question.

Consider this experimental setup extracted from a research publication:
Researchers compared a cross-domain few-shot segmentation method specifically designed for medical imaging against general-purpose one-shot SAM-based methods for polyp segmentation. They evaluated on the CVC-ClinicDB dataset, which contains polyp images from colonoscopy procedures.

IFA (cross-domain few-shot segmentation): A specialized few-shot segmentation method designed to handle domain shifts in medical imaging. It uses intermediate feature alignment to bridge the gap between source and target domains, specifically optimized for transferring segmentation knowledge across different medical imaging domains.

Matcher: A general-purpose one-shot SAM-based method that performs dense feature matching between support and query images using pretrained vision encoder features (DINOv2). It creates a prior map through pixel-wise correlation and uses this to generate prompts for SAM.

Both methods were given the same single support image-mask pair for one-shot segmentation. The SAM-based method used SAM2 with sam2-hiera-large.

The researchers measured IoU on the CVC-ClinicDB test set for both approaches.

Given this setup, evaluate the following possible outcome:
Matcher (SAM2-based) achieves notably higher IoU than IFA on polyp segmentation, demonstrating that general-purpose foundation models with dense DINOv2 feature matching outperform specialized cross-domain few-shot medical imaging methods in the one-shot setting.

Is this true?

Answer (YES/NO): YES